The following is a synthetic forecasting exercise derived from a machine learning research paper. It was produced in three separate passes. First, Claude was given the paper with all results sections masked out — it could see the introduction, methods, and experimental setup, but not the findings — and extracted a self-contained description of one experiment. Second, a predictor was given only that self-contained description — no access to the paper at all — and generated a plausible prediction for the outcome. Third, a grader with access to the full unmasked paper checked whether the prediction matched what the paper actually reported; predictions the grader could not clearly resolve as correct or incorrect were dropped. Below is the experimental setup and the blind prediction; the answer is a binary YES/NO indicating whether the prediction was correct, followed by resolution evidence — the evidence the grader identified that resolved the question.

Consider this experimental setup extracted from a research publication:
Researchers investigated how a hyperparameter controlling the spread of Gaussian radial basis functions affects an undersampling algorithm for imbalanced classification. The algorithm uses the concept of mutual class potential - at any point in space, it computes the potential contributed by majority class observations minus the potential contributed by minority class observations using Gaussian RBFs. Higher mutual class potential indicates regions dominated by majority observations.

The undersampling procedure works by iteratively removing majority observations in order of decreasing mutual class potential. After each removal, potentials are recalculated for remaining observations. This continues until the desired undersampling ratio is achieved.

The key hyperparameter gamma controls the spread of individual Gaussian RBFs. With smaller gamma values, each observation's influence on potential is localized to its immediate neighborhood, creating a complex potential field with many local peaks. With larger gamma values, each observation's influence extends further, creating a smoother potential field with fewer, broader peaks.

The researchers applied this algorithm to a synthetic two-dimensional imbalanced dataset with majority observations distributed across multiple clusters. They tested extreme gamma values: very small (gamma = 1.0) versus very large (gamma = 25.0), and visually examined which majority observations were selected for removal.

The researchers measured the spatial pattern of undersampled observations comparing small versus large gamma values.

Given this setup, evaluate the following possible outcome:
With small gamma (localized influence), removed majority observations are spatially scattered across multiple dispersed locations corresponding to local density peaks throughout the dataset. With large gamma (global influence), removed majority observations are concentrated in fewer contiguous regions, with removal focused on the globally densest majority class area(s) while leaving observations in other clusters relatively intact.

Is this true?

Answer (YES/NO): YES